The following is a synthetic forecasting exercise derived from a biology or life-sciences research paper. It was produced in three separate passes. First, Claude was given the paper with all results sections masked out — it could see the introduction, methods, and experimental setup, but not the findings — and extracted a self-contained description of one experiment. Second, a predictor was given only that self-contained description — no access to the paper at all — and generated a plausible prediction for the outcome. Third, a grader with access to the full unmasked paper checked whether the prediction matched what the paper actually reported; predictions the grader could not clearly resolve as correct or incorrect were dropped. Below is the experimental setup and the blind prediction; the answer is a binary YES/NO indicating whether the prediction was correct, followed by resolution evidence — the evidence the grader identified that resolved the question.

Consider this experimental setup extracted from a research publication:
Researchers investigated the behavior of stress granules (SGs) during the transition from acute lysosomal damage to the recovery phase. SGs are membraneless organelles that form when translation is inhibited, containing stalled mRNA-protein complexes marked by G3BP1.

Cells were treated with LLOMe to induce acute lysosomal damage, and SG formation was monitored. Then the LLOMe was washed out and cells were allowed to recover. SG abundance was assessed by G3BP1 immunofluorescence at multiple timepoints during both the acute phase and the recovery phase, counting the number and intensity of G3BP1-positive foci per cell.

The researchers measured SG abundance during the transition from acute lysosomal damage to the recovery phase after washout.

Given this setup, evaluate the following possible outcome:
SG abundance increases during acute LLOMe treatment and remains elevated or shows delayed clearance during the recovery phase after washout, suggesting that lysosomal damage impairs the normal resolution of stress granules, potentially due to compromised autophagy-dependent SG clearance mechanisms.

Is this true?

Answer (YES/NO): NO